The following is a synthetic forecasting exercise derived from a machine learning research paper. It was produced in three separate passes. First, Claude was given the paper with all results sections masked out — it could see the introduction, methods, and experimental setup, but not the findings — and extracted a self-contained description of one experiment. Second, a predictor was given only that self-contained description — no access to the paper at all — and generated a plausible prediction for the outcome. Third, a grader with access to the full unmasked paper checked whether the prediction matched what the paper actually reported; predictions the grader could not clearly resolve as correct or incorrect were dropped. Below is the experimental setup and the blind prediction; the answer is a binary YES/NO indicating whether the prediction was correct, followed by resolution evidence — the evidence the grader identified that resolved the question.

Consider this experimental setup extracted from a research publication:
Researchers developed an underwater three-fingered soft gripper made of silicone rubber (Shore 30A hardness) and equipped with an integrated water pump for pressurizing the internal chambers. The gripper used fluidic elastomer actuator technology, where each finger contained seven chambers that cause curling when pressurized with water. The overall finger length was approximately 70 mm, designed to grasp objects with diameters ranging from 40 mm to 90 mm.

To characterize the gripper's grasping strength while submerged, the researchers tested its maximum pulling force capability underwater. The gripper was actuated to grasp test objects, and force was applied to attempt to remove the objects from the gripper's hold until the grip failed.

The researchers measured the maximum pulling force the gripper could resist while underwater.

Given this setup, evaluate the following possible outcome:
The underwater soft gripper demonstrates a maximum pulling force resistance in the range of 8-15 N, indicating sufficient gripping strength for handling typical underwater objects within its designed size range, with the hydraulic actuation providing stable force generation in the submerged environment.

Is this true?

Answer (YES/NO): YES